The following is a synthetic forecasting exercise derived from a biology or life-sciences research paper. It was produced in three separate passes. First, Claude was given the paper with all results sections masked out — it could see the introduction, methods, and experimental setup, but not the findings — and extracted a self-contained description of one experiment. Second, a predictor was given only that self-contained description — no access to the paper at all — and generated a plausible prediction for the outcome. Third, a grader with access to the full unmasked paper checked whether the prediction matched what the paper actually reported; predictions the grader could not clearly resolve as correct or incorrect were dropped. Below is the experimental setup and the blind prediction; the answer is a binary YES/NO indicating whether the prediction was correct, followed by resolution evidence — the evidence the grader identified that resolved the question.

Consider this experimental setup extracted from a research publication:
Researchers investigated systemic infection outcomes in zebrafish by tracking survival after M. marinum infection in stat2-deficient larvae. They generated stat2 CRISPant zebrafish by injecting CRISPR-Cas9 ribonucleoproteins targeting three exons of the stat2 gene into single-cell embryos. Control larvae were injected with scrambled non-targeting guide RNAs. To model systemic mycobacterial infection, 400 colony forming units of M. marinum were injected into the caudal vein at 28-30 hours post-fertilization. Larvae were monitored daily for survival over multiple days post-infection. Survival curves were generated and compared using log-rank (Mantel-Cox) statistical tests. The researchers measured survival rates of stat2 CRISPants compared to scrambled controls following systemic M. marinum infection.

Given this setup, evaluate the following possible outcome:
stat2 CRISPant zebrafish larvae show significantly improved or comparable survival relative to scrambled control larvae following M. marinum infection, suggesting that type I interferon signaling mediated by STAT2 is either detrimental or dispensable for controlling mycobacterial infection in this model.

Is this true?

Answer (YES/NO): NO